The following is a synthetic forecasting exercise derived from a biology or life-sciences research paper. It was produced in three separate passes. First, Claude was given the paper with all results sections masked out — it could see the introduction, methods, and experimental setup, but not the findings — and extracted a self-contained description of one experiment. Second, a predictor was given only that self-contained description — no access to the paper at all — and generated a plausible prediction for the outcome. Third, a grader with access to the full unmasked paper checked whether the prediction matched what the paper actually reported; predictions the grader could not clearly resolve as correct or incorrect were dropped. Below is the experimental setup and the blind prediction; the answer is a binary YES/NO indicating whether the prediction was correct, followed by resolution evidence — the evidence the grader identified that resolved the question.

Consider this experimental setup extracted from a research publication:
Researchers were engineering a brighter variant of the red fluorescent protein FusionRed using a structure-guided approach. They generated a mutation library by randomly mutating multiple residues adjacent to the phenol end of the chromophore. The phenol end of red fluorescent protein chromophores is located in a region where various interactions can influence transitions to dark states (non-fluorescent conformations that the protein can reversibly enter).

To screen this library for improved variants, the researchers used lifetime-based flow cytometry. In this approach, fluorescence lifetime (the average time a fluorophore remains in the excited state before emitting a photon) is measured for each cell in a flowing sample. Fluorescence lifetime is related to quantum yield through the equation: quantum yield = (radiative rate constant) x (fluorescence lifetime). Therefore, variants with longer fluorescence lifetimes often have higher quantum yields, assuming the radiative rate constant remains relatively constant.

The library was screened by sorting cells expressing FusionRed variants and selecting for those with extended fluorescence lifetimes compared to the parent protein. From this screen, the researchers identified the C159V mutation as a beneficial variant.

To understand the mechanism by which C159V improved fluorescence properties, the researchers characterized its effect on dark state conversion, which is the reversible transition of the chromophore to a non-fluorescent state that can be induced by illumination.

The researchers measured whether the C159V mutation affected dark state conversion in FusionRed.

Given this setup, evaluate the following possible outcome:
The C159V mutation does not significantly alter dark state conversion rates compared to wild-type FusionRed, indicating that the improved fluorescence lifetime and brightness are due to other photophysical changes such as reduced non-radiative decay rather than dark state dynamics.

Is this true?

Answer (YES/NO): NO